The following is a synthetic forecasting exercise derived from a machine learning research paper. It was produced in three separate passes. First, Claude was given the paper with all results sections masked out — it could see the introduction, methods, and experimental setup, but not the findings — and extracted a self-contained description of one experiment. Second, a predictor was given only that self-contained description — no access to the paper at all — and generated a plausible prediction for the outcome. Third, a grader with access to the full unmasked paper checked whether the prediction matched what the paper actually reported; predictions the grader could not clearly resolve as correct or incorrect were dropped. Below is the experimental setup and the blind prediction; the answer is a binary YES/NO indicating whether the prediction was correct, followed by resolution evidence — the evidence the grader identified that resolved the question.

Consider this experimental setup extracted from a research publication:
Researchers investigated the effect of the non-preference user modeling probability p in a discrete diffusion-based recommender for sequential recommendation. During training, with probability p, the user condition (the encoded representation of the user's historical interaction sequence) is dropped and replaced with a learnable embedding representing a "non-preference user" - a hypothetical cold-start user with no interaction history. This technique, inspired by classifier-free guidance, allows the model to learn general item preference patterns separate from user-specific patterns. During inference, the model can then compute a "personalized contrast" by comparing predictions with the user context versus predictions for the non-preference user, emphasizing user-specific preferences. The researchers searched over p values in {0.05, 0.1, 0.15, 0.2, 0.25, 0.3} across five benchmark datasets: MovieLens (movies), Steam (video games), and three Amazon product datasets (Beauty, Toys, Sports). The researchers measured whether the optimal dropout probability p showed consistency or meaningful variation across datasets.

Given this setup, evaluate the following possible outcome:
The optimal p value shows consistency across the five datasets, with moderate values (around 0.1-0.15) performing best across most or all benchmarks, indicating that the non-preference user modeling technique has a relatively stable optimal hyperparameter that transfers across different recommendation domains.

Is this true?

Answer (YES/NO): NO